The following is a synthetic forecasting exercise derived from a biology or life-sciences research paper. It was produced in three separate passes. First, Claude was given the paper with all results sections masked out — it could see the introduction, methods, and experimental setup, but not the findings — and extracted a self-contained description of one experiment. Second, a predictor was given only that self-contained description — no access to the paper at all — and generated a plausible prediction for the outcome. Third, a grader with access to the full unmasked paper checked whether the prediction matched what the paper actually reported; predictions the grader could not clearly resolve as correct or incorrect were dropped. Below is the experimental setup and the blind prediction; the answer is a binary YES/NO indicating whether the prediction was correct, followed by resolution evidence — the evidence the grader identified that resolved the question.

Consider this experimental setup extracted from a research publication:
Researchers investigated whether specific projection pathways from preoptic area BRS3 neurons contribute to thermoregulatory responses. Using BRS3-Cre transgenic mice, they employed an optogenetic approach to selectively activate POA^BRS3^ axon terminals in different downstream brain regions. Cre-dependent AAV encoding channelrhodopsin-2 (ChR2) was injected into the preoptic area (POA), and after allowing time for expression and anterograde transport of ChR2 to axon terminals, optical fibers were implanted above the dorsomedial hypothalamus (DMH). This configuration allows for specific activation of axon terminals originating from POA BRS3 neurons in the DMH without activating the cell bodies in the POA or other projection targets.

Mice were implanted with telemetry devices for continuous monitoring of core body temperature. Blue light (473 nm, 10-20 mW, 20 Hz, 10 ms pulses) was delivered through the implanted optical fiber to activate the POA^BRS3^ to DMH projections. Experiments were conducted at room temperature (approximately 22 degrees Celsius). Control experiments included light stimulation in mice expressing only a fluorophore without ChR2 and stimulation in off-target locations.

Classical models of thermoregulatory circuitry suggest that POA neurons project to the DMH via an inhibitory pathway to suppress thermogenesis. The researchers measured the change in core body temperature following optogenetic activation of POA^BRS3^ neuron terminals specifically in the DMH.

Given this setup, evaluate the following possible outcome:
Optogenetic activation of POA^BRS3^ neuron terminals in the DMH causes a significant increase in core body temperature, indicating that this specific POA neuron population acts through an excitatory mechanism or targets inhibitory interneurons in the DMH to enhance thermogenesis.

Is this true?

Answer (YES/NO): YES